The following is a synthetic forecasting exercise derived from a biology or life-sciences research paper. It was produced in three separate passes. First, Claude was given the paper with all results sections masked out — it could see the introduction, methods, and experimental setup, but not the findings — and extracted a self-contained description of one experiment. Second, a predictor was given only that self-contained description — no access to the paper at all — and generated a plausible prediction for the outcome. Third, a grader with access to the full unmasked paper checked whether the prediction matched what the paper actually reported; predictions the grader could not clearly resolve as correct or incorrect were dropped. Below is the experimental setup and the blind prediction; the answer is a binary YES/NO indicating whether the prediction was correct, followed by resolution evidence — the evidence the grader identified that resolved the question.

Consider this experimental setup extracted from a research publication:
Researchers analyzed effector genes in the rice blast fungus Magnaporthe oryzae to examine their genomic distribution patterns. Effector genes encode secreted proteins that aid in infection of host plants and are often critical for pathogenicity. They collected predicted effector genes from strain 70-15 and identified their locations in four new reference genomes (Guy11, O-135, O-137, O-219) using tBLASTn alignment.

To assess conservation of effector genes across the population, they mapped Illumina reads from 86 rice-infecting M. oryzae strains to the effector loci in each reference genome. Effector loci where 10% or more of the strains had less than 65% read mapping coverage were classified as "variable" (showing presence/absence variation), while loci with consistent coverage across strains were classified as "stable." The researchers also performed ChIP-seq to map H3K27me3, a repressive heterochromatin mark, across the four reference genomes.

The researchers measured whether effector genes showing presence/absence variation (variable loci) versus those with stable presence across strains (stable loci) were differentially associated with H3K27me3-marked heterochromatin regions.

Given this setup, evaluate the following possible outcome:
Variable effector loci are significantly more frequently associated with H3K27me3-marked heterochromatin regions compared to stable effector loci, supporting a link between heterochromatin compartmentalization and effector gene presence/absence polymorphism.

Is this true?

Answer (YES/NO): YES